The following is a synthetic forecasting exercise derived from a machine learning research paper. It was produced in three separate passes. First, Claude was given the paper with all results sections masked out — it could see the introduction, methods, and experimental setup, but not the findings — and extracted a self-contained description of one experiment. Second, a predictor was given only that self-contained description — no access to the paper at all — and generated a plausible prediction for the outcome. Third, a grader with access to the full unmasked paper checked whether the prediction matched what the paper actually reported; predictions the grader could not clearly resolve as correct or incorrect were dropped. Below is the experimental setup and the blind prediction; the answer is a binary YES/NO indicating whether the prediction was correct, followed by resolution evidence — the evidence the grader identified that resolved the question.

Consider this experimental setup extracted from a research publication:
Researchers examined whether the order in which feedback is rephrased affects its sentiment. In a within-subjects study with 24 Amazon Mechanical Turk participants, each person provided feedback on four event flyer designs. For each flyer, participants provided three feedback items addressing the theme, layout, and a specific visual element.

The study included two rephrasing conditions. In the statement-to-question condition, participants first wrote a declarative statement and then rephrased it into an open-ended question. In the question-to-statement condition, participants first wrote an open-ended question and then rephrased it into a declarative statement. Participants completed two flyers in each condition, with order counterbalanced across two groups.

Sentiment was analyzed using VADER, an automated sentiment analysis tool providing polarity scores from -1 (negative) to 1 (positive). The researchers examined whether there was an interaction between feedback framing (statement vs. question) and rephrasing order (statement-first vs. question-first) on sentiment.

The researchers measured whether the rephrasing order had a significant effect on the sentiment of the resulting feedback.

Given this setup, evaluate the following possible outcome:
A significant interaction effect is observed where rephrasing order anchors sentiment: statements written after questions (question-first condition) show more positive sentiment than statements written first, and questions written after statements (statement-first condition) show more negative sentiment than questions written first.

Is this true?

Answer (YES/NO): NO